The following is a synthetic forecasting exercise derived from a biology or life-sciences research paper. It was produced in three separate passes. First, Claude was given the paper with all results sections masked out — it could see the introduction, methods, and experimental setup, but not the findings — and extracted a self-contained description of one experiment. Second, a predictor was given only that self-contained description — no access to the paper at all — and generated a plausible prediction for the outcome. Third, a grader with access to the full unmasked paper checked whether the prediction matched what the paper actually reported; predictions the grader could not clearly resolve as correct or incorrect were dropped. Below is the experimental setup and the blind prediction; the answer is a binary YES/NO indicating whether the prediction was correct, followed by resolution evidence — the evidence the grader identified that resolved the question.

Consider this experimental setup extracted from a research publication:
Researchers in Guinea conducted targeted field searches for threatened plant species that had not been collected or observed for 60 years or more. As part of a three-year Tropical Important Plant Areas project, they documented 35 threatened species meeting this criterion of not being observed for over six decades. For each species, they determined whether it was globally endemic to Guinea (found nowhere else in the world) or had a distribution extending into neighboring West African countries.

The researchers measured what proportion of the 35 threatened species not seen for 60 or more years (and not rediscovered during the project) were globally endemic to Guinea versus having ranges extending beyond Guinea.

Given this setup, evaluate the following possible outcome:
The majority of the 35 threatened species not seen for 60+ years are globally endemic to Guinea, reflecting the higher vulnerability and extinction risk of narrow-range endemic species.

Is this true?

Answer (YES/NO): YES